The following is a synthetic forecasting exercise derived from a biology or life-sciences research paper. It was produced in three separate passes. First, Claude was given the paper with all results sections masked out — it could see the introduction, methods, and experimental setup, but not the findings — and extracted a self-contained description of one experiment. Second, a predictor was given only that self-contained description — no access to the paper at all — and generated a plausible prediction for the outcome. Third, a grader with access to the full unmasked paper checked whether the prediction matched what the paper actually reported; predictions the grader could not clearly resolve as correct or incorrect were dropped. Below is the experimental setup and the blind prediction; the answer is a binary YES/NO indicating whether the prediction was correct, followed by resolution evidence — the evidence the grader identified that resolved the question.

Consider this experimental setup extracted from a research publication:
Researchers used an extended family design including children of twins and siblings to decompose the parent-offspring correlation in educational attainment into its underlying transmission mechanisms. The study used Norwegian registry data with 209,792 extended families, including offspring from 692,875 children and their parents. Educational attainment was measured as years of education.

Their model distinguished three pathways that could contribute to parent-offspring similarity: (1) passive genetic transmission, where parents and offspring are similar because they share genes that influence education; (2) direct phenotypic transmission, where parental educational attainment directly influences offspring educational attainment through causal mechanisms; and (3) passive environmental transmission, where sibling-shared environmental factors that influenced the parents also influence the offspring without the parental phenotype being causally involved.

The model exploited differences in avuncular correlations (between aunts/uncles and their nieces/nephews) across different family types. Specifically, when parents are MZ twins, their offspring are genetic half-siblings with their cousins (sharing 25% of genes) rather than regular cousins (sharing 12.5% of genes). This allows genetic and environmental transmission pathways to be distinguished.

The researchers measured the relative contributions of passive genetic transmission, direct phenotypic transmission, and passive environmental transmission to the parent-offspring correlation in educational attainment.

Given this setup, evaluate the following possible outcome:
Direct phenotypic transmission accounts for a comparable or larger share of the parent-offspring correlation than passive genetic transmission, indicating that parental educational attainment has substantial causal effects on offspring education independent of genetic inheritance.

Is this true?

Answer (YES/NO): NO